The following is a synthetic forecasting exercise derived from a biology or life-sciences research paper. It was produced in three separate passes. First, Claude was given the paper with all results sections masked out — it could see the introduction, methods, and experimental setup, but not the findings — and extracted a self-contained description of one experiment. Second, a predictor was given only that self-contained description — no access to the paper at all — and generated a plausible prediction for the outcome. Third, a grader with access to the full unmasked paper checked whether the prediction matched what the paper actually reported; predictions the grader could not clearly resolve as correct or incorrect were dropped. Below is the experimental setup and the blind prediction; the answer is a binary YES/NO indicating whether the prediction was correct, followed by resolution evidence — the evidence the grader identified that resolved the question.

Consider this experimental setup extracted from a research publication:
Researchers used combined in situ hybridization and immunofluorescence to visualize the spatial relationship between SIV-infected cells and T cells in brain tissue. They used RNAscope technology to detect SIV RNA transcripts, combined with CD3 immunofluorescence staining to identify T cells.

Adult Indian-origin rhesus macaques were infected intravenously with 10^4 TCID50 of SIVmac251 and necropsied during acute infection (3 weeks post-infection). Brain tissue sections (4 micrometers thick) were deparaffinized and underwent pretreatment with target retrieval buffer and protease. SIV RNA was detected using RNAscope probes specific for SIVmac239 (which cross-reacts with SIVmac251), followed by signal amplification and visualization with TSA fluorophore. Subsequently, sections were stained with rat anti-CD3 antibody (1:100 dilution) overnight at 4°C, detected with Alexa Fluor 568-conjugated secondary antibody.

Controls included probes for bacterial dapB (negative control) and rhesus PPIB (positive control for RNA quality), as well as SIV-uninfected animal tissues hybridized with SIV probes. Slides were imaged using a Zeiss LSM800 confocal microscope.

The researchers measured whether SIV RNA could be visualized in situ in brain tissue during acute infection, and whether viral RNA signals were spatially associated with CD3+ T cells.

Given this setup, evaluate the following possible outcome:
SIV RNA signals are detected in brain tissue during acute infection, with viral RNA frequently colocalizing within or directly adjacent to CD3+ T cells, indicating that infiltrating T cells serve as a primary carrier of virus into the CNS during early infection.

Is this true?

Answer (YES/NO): YES